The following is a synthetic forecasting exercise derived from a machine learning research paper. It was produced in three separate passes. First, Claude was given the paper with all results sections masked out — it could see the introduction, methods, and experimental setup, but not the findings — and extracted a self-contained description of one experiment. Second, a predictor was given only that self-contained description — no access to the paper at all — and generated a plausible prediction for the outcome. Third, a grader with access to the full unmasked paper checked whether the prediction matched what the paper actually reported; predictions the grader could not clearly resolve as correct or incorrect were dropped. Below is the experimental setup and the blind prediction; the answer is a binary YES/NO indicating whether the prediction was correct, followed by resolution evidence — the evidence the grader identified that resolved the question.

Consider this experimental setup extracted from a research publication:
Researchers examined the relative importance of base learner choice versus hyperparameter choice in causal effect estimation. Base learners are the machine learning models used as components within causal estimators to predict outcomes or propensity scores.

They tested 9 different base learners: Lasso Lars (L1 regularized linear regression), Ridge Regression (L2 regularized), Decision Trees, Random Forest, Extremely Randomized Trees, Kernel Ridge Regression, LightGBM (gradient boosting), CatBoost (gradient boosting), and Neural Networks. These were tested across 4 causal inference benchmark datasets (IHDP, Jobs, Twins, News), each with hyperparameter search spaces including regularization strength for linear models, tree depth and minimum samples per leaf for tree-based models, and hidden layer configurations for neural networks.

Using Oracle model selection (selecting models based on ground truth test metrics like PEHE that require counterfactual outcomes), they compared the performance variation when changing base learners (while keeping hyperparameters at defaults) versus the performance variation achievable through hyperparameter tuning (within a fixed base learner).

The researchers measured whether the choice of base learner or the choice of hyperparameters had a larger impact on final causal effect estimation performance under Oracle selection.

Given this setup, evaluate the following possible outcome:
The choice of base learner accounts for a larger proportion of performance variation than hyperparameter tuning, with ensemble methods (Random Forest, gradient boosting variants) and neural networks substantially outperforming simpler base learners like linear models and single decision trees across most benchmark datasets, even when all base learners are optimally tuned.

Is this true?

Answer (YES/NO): NO